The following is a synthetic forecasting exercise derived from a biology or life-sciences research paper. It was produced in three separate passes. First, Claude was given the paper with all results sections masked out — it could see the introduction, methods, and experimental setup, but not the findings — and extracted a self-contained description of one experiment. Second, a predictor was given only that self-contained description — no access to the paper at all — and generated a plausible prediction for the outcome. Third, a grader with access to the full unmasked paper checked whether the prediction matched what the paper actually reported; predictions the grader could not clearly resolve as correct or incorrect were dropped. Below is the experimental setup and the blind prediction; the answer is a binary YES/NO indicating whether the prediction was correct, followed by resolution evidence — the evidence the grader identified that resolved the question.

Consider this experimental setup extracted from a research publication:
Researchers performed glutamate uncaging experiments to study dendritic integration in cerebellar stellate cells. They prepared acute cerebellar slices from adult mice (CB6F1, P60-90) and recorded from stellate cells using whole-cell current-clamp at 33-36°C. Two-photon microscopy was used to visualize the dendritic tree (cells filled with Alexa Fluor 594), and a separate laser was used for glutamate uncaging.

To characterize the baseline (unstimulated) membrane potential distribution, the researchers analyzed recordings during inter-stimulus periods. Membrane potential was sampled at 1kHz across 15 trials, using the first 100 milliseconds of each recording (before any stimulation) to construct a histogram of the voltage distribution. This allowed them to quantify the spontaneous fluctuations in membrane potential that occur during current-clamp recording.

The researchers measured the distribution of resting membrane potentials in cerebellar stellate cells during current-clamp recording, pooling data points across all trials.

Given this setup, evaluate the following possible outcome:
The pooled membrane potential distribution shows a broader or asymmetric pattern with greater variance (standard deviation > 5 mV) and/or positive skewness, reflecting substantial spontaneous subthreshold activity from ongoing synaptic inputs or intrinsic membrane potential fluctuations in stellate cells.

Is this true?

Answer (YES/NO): NO